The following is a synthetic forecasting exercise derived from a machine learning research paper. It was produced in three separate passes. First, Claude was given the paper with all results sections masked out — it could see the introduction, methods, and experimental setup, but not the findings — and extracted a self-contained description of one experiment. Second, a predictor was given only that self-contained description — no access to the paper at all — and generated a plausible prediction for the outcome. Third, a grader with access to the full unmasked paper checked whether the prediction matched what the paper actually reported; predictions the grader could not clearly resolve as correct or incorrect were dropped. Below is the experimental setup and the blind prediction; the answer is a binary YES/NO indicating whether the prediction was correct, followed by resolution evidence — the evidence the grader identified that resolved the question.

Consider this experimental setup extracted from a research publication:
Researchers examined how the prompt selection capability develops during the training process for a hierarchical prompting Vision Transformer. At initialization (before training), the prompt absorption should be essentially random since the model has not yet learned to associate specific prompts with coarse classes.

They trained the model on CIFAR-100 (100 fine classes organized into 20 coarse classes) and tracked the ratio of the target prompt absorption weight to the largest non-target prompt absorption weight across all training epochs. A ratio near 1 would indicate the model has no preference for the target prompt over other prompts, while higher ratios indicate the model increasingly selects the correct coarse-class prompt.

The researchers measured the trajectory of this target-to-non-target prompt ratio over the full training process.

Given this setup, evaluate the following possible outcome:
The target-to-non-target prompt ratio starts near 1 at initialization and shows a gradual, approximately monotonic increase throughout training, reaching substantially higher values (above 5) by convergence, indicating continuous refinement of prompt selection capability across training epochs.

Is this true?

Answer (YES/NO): NO